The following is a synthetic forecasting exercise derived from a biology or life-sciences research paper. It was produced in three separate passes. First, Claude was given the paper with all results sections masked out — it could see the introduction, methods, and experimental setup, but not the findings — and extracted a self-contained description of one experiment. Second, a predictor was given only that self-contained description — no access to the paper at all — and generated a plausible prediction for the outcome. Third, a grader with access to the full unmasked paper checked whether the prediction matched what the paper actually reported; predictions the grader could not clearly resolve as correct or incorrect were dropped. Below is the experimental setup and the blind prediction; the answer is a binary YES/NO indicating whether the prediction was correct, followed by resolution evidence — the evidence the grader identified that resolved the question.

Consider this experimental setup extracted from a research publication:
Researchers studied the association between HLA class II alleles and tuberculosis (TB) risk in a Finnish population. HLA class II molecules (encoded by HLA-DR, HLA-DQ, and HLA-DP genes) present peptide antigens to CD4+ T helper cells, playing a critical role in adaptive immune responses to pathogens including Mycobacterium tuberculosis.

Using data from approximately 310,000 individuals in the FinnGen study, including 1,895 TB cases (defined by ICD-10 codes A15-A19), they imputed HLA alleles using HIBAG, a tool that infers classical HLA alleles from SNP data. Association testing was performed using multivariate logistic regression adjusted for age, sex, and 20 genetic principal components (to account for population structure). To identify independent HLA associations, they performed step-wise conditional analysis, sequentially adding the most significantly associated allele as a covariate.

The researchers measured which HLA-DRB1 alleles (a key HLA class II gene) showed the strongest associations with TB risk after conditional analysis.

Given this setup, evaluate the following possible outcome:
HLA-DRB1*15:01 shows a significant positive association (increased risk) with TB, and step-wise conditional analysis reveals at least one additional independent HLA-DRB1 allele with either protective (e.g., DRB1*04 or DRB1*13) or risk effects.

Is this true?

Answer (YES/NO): NO